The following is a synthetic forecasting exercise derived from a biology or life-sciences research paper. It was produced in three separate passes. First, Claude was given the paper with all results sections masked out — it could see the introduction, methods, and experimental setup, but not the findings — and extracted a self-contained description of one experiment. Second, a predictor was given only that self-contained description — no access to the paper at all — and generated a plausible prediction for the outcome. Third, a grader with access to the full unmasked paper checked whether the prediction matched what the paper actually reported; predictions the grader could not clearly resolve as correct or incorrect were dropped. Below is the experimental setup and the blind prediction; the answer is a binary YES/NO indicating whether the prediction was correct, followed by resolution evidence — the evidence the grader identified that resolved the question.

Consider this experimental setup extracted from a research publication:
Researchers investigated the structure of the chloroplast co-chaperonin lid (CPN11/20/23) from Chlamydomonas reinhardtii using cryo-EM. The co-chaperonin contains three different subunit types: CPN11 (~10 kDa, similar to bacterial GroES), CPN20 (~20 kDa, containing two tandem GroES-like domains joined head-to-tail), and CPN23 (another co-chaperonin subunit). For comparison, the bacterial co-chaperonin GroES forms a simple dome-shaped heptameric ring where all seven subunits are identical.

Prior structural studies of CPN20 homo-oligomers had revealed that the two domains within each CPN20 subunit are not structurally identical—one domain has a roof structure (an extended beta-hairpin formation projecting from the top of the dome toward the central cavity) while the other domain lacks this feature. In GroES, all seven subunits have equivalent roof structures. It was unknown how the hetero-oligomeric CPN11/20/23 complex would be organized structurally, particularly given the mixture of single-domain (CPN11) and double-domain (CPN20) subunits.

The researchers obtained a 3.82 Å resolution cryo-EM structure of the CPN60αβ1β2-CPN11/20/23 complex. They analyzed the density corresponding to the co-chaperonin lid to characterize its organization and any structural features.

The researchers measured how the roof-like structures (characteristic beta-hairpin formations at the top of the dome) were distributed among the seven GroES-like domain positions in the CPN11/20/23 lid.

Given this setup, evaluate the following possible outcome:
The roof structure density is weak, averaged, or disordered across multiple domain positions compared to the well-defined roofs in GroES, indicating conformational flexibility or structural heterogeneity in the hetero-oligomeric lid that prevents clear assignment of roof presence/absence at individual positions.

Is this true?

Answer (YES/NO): NO